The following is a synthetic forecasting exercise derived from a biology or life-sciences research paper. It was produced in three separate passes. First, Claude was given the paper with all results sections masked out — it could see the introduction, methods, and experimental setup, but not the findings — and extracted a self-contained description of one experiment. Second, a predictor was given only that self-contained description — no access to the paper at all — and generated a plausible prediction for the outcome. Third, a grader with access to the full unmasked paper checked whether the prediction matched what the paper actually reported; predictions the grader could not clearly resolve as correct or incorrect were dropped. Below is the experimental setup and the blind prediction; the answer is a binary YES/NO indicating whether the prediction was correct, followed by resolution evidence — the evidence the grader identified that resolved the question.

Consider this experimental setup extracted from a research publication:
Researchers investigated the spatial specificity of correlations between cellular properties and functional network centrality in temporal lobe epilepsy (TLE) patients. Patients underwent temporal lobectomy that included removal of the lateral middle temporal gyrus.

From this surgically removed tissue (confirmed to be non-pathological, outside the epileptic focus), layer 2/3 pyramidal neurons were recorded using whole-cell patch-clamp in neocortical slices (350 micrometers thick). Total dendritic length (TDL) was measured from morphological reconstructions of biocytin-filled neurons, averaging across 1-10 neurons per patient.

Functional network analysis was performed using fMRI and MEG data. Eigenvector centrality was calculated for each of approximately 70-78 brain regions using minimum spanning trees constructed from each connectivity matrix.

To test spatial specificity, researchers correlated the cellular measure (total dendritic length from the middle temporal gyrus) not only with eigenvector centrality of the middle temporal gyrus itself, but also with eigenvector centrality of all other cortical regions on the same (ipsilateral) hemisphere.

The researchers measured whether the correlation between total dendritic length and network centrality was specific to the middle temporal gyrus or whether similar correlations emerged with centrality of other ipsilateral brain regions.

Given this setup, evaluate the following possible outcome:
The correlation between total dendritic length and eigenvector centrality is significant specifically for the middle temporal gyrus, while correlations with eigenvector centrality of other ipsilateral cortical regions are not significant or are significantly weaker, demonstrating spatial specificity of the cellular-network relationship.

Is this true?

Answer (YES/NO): NO